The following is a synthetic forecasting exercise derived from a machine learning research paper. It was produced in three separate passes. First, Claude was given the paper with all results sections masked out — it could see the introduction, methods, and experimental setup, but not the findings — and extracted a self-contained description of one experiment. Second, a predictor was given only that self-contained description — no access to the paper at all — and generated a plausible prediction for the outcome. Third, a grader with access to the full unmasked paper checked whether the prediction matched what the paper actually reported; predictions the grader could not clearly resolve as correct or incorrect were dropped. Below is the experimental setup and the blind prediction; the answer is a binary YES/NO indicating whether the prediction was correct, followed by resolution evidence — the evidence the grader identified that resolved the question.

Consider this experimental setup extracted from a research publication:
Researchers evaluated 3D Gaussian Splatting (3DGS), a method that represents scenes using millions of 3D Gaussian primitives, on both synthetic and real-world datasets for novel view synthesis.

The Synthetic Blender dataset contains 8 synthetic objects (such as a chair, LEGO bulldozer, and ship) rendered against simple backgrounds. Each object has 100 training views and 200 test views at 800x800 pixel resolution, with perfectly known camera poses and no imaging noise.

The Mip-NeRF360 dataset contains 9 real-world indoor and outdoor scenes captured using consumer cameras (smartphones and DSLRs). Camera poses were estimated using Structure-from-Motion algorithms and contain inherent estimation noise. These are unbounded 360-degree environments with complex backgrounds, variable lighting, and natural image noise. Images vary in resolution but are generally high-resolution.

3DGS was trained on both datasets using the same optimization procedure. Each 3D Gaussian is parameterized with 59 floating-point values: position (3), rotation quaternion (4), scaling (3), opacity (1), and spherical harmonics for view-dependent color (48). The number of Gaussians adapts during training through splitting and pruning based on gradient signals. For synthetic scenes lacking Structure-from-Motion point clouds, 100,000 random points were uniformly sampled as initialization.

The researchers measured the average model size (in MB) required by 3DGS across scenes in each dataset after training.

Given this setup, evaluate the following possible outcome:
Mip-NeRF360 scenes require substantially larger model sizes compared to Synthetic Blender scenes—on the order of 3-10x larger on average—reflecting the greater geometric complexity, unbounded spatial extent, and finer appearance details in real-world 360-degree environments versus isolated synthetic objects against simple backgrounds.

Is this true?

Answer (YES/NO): NO